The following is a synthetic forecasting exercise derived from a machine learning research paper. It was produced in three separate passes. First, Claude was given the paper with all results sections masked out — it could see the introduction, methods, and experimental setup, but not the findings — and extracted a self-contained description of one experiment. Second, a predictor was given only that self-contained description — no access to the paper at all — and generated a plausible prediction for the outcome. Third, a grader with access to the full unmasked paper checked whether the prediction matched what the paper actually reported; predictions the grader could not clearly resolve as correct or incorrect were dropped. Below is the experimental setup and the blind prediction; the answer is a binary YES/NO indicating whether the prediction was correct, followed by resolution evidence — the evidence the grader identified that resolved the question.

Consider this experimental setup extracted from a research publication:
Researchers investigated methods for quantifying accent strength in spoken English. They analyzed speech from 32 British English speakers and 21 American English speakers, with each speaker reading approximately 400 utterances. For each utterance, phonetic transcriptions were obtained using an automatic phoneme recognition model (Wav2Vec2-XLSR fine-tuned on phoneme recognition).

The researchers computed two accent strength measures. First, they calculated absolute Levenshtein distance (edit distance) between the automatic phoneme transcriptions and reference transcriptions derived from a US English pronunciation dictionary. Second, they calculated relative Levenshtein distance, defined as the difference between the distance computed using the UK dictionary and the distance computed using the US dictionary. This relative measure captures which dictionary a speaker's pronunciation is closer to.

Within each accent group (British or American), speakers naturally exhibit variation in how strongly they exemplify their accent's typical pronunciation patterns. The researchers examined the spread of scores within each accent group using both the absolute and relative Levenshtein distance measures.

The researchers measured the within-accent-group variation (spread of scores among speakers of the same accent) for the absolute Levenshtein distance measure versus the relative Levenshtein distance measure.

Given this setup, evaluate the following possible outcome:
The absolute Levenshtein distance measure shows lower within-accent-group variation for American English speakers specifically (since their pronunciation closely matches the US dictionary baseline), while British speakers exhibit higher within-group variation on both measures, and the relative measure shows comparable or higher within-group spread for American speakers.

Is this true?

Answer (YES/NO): NO